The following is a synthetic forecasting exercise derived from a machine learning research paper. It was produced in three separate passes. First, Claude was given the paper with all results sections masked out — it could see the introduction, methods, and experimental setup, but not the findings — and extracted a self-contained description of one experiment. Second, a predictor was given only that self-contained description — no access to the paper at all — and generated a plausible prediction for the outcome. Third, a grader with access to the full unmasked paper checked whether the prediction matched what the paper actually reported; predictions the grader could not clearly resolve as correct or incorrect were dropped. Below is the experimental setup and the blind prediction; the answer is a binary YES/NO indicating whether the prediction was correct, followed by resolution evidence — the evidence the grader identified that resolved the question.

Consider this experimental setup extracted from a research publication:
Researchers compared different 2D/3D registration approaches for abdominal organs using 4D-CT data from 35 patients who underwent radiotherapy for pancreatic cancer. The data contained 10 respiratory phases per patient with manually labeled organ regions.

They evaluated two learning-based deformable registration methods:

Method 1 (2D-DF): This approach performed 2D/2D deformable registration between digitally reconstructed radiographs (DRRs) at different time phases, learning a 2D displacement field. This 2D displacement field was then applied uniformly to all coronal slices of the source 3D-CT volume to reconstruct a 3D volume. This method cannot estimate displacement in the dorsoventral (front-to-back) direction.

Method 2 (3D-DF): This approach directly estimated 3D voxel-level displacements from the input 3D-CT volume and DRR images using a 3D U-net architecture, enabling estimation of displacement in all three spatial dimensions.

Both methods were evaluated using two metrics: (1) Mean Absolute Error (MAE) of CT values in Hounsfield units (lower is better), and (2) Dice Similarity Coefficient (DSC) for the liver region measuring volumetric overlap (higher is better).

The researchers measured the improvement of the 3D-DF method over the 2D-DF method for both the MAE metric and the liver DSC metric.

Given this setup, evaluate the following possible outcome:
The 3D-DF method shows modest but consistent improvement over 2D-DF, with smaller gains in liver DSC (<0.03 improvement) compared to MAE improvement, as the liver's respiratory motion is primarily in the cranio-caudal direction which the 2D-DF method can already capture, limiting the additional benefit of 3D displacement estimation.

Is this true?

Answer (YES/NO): YES